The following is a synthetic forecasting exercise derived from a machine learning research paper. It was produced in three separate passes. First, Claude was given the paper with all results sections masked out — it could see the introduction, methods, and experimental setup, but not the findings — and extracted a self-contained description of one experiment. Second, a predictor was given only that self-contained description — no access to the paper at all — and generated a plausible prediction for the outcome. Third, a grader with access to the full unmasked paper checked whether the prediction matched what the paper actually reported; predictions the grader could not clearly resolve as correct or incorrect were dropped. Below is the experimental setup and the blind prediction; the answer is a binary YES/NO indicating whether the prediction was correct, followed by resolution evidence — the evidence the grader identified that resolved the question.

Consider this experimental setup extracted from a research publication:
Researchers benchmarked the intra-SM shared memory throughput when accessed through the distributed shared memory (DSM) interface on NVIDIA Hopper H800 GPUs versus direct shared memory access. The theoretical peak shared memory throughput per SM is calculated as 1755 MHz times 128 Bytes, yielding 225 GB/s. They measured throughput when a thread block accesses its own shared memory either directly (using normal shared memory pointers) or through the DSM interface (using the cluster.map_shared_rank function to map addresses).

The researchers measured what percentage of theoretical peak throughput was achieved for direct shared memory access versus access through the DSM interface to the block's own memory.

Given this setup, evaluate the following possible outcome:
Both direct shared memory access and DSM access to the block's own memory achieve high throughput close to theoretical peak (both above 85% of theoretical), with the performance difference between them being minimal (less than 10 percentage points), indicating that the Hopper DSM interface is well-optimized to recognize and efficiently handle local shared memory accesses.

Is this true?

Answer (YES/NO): NO